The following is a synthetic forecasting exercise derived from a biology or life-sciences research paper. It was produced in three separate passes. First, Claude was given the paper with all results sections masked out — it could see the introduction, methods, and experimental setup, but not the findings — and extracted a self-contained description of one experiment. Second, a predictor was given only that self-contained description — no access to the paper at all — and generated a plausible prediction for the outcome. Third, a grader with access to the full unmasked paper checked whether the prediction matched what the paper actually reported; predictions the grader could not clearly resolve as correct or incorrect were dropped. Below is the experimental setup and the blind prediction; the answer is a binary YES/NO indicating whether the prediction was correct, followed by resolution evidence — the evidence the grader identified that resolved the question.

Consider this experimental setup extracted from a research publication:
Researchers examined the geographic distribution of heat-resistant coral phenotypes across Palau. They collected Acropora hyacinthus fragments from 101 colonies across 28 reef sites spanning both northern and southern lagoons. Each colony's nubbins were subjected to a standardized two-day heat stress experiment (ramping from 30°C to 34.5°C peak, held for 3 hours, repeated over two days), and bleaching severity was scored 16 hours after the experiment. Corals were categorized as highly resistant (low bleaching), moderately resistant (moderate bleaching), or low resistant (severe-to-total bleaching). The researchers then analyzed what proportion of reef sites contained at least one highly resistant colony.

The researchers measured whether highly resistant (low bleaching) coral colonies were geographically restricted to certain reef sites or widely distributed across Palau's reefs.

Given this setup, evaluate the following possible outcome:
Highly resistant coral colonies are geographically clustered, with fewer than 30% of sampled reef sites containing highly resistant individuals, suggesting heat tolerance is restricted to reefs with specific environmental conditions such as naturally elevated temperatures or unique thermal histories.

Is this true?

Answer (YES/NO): NO